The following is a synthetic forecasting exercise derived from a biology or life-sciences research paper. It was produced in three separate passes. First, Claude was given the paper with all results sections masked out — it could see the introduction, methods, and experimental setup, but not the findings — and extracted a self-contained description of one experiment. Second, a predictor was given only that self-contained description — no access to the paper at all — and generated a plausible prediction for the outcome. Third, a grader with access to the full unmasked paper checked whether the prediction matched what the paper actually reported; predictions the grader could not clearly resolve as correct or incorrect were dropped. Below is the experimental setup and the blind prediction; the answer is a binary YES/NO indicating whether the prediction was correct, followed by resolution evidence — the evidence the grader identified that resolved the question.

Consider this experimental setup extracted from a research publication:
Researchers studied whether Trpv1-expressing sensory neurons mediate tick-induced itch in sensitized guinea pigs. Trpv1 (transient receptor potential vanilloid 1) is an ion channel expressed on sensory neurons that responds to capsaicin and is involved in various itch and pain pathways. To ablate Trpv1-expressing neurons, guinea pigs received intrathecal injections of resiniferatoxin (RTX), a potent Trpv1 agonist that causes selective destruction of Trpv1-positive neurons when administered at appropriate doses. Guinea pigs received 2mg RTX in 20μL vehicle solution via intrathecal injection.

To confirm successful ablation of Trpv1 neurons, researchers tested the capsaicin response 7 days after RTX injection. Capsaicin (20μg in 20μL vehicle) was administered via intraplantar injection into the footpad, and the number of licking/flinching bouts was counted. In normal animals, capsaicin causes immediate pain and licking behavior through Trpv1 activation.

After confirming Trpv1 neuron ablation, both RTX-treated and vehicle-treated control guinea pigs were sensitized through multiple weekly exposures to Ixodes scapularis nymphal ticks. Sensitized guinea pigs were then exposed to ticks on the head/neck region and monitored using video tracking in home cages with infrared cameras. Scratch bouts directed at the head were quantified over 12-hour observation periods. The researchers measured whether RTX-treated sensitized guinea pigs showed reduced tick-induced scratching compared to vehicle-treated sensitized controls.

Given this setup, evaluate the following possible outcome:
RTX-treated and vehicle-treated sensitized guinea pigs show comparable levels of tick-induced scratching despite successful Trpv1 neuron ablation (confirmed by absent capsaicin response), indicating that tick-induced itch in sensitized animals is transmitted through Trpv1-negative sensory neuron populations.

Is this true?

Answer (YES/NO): YES